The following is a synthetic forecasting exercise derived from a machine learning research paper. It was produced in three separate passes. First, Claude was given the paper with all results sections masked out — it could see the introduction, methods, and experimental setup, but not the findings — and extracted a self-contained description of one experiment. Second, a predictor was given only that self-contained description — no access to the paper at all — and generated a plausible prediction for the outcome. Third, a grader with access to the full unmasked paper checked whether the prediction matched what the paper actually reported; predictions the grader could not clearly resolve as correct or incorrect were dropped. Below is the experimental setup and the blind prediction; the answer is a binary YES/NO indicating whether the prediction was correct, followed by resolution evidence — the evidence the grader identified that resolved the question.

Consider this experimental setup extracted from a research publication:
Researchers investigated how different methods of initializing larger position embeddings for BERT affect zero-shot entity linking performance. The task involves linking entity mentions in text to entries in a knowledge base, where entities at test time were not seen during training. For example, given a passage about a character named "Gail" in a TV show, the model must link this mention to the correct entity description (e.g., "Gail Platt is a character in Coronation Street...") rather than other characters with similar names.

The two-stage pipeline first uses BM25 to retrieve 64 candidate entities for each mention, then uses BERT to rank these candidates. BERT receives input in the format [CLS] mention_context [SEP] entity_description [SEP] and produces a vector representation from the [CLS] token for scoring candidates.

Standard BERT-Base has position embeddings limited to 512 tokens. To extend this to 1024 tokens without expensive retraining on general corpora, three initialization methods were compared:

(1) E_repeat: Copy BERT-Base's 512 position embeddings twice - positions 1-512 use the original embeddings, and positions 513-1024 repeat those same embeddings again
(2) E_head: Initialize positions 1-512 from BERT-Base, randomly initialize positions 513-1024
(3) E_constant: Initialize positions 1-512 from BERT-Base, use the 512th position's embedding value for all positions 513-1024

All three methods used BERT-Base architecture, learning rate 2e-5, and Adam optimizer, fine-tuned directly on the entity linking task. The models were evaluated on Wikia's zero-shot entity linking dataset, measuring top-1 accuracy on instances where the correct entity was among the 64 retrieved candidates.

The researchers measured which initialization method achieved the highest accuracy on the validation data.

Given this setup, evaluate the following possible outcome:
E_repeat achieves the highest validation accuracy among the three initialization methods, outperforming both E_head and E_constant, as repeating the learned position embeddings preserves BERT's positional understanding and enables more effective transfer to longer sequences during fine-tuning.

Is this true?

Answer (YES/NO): YES